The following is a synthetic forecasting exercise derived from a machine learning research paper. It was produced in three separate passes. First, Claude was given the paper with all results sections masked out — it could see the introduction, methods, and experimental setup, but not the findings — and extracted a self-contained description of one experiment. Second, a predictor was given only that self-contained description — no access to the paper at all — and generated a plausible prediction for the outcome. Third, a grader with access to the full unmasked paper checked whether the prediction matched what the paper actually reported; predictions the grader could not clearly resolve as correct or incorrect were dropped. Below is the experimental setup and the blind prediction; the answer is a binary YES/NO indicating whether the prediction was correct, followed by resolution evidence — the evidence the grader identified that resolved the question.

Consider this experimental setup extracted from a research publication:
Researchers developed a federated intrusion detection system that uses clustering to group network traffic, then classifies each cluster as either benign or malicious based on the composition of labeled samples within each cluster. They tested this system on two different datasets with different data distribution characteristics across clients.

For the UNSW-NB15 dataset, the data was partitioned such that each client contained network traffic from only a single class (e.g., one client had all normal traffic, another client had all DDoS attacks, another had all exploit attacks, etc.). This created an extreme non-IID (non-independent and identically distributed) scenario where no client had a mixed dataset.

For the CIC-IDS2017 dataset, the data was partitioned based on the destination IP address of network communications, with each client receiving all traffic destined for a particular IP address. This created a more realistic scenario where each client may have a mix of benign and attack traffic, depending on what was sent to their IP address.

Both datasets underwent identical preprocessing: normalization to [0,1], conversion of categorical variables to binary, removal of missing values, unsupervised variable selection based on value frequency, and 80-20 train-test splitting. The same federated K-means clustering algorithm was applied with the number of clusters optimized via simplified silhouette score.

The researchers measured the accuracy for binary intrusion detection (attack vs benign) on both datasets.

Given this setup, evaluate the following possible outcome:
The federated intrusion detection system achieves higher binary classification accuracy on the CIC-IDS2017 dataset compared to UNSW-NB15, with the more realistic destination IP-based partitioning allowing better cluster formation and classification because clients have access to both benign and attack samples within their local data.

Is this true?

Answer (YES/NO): NO